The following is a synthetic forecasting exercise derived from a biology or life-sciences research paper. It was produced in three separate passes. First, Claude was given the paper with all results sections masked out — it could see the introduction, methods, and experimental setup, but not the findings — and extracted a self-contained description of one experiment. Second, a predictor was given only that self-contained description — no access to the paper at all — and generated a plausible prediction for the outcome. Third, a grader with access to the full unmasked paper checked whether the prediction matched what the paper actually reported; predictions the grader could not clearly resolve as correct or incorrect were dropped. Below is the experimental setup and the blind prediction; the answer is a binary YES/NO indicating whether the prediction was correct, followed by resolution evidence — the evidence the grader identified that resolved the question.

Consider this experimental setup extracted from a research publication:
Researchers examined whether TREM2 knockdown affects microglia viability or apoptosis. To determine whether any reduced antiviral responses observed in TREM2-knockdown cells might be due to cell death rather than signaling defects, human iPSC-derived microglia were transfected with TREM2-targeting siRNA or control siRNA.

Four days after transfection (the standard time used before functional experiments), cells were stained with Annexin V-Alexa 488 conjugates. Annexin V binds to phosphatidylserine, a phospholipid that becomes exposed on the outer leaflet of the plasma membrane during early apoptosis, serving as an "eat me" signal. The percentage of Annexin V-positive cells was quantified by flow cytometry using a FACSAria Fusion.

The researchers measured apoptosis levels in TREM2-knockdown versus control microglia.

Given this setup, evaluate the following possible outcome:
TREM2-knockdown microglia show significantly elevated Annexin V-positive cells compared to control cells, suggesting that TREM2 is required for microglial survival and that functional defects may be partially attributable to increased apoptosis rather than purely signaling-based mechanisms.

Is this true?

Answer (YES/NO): NO